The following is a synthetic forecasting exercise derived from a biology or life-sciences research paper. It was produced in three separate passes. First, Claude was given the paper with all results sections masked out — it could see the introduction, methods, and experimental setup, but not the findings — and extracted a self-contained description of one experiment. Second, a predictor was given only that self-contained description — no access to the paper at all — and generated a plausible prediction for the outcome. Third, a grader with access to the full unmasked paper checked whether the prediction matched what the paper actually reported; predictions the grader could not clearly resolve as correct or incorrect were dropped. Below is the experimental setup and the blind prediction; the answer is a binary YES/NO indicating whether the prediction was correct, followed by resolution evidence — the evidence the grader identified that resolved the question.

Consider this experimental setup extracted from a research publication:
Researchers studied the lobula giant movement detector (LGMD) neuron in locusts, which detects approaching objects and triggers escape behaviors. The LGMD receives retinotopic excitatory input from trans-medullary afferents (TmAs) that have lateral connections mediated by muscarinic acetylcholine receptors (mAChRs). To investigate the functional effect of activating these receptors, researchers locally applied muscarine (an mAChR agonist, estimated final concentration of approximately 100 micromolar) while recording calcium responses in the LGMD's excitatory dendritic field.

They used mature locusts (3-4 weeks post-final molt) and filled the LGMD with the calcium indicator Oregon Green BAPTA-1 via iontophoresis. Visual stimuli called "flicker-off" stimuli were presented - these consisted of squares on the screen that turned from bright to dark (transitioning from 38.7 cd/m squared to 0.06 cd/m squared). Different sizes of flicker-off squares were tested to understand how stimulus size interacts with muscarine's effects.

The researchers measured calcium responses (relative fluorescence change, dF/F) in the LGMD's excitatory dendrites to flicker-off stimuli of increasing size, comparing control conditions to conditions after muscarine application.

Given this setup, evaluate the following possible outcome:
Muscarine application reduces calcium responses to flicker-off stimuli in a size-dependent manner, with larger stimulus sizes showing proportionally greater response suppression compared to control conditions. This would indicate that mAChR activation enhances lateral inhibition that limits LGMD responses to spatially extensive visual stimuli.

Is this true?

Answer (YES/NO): NO